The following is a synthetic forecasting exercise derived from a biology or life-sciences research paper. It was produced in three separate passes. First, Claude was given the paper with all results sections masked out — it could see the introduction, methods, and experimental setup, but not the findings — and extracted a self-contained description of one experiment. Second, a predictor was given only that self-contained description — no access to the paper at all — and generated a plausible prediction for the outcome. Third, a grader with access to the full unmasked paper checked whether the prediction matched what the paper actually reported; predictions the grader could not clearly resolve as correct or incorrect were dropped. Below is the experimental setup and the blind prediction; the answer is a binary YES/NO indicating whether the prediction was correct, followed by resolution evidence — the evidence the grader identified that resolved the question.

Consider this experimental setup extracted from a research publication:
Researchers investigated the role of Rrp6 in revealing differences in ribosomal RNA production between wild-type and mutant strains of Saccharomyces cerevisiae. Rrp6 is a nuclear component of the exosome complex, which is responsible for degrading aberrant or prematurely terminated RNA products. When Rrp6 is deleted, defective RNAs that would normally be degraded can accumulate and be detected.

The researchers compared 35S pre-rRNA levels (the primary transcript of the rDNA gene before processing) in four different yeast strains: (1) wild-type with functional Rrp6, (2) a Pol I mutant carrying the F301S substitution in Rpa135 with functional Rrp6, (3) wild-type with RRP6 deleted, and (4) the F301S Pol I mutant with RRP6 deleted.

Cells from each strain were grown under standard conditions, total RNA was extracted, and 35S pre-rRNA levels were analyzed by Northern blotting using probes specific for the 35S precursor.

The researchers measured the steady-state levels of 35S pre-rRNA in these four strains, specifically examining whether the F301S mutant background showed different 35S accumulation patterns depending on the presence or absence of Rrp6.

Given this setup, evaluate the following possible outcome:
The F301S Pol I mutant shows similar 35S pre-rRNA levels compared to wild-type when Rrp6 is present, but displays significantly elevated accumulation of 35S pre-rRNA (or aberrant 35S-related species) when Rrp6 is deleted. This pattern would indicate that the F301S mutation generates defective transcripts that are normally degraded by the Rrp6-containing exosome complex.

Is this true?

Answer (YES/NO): NO